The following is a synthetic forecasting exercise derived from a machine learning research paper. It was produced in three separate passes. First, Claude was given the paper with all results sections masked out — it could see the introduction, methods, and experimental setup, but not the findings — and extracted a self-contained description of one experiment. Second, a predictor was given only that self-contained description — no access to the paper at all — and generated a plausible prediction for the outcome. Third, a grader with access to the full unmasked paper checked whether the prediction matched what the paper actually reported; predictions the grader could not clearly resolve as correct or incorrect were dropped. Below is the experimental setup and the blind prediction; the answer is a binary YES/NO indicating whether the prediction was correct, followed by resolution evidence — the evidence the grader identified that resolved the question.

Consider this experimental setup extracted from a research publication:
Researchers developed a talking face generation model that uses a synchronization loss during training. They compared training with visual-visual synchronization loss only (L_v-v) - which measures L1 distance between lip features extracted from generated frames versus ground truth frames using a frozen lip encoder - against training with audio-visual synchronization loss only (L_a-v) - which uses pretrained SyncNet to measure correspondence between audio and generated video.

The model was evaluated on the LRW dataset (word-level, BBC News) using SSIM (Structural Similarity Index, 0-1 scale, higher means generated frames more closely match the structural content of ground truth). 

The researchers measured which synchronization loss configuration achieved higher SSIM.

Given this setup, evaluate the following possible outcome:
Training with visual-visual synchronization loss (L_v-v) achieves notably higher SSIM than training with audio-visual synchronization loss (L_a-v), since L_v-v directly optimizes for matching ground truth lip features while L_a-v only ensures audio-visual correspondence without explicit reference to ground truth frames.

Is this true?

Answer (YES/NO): NO